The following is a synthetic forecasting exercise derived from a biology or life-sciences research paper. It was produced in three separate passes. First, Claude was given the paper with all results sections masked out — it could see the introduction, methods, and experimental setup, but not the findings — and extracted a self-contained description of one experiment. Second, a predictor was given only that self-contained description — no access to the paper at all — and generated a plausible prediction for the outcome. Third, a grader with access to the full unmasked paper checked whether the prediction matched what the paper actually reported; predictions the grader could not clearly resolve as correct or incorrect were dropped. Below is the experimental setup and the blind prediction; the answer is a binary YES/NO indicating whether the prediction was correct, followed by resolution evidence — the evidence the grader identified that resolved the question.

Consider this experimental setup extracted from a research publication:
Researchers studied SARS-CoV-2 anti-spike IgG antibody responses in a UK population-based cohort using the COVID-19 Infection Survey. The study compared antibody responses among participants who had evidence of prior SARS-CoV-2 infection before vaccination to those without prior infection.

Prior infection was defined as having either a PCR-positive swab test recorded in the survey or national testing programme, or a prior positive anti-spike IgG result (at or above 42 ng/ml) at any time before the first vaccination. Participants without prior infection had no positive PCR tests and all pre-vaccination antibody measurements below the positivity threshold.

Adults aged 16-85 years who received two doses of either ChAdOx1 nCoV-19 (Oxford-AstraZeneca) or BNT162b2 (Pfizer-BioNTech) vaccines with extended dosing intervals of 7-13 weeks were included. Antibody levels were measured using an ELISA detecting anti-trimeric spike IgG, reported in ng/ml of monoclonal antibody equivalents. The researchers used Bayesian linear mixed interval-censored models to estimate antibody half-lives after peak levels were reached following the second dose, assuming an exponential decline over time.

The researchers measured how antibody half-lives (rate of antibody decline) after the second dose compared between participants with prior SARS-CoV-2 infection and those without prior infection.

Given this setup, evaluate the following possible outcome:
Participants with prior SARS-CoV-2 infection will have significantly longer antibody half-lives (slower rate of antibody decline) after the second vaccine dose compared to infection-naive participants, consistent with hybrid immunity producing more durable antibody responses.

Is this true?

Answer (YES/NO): YES